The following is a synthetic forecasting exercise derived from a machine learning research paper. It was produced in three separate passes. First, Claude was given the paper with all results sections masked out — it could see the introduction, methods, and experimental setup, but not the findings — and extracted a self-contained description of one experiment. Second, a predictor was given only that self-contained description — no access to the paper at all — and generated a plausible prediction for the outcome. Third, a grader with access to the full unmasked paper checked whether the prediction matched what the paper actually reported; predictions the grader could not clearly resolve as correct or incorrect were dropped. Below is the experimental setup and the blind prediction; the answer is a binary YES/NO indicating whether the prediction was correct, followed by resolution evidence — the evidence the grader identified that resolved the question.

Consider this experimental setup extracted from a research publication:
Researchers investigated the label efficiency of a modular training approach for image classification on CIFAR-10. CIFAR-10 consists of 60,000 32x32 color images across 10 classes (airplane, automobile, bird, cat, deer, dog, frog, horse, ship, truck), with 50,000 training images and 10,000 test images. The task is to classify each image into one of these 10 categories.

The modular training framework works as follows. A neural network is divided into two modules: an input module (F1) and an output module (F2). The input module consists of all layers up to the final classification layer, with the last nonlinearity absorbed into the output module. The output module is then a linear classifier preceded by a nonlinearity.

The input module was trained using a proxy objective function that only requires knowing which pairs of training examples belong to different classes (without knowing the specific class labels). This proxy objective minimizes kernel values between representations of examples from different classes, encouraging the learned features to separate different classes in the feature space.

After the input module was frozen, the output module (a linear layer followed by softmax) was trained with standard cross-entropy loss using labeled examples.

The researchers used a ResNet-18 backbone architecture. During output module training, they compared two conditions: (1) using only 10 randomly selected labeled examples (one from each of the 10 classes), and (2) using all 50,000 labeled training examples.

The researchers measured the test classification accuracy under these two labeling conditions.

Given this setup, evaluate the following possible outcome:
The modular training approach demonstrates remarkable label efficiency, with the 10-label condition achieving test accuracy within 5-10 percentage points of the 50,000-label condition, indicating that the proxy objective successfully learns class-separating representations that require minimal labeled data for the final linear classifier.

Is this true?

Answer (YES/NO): NO